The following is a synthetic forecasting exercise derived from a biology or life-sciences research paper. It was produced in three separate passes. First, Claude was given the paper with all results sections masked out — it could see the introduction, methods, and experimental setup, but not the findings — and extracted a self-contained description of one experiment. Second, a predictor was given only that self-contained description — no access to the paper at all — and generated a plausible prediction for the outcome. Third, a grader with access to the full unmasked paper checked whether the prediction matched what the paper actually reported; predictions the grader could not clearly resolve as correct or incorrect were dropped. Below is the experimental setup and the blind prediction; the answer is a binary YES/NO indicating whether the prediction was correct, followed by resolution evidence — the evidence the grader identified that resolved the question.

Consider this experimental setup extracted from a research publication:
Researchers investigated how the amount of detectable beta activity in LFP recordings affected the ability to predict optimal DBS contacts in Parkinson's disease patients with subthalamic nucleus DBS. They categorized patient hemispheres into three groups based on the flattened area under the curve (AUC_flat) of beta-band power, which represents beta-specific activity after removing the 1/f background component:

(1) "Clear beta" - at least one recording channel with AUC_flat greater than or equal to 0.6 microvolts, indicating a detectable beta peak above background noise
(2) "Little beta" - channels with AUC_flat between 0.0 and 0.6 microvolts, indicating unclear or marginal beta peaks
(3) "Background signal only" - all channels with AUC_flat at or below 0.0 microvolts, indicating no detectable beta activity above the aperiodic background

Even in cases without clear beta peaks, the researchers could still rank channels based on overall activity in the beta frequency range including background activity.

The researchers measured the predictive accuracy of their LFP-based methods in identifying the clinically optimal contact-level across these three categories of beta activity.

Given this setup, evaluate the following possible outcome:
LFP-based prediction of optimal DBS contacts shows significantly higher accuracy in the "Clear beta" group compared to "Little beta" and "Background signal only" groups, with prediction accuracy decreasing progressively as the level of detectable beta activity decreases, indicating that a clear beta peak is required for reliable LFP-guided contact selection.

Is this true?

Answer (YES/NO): NO